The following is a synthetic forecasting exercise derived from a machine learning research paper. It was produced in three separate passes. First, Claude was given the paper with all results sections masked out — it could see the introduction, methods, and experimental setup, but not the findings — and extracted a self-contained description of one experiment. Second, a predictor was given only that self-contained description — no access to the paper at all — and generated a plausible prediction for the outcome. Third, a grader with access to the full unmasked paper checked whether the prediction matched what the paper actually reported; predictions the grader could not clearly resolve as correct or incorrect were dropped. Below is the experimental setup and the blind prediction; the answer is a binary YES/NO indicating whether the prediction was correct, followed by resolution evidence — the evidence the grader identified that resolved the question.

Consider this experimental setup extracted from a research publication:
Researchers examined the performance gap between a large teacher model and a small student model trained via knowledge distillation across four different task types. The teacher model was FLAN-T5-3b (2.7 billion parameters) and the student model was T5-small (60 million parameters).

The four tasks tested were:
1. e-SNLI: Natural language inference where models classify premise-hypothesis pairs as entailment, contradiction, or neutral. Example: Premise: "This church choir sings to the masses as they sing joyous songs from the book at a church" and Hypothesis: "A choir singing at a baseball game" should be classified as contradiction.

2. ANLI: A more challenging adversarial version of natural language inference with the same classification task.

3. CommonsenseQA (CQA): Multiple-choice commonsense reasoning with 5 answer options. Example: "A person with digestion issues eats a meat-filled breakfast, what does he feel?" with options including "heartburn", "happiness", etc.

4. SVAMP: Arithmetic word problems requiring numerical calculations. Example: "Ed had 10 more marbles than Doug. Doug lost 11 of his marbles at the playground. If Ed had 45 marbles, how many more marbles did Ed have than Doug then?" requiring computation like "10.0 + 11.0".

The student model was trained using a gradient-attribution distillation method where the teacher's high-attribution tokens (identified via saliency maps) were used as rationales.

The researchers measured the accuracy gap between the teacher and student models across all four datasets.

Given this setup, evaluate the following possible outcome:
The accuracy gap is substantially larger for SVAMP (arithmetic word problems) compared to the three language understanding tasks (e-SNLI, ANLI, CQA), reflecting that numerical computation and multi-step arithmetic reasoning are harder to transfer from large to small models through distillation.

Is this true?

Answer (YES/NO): NO